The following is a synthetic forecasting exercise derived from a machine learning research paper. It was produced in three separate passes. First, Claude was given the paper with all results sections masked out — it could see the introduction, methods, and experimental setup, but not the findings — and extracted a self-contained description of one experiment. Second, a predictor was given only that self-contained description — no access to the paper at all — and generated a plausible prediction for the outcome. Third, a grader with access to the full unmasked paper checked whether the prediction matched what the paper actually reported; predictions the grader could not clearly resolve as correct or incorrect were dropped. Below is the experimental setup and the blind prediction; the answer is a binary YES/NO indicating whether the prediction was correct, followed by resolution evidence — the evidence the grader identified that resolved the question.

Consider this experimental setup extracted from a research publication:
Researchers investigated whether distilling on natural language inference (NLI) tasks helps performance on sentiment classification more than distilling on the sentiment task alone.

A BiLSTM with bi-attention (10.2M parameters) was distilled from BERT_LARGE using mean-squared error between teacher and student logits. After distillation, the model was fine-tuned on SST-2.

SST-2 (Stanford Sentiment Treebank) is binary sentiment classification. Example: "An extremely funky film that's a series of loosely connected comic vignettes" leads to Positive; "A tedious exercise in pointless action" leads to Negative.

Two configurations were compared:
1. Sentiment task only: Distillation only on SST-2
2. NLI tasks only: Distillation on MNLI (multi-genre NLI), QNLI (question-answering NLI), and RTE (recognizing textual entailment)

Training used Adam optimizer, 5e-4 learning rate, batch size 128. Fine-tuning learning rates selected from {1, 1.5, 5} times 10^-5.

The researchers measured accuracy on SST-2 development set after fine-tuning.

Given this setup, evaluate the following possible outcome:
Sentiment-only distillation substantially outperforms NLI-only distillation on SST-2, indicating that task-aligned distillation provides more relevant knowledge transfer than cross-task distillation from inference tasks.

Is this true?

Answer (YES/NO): NO